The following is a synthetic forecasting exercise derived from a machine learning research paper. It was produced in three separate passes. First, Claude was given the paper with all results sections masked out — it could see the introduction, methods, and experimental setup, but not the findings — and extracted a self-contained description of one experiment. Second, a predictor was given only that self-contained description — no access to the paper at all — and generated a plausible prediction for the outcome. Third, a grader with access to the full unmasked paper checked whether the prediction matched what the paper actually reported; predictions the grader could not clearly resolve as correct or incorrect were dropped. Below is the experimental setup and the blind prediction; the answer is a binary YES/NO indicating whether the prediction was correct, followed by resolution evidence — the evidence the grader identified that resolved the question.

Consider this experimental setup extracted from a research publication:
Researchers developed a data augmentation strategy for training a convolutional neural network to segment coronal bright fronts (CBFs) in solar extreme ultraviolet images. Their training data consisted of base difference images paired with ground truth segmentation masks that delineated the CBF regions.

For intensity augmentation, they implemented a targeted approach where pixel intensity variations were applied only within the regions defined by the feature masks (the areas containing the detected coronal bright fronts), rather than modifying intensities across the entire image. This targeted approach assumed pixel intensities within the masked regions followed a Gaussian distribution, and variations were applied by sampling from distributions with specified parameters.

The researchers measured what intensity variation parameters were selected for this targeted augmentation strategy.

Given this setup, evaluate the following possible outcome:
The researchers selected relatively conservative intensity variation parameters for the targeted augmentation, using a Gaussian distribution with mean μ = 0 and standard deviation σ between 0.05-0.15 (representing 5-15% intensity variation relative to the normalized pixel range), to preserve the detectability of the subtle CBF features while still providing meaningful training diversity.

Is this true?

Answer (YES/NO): YES